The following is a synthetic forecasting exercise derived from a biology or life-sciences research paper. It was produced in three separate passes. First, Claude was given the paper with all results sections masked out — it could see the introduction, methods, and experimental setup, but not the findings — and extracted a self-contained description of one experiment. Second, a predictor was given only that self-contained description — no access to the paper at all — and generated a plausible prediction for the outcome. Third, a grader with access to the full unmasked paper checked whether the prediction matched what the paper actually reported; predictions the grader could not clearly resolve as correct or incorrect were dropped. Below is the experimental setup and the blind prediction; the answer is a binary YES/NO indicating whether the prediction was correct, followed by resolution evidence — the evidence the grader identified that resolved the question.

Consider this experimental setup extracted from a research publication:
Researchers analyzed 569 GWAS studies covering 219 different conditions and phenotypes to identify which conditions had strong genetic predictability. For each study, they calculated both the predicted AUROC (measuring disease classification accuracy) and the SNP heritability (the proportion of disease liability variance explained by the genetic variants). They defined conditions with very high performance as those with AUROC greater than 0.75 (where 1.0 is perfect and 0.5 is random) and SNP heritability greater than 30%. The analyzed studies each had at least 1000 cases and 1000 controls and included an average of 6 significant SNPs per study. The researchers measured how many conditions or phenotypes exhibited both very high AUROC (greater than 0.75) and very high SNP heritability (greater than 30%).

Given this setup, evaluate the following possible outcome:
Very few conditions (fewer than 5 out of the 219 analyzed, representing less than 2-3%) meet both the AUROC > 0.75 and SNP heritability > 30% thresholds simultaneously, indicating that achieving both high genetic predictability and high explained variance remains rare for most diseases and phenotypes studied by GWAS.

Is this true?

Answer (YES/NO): NO